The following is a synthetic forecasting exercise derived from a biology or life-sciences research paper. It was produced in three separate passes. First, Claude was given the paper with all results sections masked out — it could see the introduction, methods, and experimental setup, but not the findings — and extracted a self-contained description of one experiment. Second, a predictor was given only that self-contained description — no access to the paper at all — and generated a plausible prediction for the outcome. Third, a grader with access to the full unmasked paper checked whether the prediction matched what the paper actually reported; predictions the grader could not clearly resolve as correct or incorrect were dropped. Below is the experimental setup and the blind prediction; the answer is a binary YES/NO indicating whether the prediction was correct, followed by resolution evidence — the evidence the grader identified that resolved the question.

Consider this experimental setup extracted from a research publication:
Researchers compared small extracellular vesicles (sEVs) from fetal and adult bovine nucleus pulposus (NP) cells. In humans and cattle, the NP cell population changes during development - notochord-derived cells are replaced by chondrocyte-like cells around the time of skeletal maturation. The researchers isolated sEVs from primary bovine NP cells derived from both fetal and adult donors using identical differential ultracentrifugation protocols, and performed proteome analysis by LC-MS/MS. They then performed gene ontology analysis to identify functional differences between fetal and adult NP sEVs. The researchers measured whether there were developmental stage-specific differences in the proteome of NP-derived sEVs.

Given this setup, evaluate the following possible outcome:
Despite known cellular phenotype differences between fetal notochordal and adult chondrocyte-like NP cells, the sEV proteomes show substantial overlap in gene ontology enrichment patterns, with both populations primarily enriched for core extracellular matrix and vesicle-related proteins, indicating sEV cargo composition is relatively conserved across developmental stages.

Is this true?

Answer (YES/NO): NO